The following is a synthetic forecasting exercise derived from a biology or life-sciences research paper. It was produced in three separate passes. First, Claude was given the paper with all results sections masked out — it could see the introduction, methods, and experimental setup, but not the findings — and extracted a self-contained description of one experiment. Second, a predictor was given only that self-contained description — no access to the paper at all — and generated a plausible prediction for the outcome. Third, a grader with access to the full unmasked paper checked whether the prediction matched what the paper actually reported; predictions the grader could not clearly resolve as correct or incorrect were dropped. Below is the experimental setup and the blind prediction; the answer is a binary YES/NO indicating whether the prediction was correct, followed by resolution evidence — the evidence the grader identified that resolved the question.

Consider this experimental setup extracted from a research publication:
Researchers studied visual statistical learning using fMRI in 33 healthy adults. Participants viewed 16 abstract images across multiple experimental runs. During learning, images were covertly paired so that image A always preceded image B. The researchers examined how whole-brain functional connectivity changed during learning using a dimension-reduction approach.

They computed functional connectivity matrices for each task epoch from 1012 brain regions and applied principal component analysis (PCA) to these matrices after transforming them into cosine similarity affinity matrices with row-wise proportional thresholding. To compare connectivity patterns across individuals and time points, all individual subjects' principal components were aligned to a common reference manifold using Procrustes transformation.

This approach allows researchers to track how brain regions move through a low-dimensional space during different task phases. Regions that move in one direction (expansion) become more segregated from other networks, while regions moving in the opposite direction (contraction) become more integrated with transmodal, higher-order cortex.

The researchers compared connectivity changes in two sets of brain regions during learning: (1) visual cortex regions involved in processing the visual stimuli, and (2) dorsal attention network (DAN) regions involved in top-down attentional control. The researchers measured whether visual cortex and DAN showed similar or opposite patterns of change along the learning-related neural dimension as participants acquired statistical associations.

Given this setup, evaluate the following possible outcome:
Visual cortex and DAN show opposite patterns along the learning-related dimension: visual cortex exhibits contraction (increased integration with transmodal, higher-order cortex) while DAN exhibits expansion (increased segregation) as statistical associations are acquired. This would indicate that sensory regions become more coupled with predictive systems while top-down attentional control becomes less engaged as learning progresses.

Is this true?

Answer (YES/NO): NO